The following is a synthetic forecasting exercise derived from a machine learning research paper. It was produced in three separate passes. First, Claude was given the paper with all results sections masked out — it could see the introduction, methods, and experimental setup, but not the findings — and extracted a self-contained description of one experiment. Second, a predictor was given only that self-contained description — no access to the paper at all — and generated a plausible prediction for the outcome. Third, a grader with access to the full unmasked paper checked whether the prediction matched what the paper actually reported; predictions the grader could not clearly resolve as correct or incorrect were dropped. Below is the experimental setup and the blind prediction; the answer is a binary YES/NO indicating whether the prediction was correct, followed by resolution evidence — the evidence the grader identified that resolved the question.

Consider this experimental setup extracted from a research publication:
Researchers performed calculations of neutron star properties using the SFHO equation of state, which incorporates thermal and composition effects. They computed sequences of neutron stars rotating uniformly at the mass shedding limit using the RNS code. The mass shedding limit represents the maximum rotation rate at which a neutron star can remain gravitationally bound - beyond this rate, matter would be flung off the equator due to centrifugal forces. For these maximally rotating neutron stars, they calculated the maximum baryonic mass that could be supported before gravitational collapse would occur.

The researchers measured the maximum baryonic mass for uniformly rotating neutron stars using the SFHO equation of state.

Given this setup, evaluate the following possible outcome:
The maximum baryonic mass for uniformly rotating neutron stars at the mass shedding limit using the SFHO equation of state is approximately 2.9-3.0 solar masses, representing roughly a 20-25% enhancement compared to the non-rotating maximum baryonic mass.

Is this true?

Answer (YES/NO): NO